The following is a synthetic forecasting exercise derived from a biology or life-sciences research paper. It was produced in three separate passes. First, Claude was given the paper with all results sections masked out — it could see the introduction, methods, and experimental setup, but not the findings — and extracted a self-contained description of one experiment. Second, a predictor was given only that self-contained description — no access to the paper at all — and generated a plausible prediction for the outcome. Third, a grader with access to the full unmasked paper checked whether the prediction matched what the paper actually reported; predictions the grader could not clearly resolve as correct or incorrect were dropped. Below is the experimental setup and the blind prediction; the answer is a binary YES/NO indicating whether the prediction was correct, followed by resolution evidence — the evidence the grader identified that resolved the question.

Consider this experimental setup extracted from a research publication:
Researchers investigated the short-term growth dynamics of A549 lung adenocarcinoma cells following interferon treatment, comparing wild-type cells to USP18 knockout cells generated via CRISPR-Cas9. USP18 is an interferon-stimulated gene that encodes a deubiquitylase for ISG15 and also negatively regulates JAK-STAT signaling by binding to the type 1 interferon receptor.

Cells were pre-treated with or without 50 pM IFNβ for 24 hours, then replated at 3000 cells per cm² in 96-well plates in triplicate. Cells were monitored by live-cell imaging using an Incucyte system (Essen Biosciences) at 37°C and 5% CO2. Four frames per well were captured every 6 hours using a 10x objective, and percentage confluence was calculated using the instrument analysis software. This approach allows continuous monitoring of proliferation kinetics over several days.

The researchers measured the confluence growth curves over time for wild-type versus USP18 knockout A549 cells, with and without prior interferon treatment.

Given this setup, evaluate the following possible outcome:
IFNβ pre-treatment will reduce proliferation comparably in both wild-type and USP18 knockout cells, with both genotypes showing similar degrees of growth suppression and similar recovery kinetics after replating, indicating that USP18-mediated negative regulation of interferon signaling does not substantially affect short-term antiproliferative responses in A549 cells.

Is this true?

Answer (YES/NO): NO